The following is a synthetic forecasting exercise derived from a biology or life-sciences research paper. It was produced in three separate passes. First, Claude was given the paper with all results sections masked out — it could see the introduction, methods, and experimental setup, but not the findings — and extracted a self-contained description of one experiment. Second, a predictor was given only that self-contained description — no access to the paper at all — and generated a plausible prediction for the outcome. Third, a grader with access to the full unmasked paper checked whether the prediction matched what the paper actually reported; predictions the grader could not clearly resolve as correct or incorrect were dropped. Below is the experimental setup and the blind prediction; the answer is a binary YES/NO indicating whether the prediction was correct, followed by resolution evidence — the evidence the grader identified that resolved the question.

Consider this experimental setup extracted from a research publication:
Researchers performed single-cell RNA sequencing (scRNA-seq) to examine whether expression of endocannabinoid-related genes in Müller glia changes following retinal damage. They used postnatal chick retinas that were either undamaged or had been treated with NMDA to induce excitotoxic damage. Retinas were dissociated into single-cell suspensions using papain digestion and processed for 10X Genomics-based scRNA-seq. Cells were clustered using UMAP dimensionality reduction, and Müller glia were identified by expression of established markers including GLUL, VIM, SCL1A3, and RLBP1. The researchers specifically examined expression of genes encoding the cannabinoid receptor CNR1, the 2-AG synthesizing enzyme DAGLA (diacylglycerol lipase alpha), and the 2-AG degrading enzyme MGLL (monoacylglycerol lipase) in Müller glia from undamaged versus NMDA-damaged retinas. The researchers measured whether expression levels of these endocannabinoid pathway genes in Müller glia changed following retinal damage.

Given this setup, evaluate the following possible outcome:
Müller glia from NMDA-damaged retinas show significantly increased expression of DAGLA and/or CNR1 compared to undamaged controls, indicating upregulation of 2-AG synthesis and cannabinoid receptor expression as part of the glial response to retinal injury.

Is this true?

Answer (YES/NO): NO